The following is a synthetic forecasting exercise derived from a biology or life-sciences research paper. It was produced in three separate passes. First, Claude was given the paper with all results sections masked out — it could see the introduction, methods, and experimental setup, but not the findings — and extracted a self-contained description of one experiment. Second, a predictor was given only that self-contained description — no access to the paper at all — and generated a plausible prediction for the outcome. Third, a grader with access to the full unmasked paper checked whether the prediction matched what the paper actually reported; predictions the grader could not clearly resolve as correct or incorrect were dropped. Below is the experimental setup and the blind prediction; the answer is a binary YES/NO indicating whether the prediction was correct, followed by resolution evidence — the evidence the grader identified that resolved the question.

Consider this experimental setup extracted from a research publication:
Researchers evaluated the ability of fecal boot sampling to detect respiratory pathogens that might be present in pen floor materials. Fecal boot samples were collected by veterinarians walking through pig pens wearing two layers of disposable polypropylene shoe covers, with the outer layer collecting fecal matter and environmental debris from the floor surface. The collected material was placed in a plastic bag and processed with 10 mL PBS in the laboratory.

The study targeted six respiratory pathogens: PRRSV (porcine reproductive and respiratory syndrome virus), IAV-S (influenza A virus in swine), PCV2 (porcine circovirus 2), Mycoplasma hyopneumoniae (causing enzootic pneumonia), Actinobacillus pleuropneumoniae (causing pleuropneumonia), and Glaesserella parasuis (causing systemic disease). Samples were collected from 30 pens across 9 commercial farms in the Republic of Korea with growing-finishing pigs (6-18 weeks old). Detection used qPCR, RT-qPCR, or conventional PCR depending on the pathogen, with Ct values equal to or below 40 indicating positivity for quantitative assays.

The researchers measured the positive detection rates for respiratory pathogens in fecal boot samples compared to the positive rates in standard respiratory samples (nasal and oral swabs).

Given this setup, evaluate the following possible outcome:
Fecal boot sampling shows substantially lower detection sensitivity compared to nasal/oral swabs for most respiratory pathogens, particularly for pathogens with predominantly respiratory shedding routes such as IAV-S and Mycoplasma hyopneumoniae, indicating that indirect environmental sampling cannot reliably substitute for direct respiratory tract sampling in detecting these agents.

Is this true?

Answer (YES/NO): NO